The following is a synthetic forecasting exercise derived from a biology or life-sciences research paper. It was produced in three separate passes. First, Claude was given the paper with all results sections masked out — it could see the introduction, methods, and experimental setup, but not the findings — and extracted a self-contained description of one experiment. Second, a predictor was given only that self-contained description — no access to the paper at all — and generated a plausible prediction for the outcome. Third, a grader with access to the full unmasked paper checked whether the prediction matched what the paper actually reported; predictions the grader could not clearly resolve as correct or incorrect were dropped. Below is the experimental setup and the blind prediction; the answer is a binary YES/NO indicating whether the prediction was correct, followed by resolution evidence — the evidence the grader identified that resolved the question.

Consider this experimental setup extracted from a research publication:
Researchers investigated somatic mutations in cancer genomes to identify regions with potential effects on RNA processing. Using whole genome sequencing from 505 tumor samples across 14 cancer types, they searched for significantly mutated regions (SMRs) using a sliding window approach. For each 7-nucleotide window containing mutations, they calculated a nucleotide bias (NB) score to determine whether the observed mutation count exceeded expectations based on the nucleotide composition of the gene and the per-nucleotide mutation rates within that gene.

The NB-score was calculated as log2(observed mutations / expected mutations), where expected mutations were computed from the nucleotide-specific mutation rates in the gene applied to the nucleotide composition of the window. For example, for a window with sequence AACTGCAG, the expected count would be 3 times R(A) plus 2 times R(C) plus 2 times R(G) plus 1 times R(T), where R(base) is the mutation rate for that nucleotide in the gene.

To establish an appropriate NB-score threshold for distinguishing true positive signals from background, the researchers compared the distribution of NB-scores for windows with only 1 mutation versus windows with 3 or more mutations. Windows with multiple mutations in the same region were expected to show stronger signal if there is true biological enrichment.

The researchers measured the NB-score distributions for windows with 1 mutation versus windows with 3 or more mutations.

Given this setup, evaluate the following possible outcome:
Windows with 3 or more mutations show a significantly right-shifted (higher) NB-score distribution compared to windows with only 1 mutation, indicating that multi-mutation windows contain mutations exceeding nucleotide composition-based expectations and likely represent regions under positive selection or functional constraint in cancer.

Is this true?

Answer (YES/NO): YES